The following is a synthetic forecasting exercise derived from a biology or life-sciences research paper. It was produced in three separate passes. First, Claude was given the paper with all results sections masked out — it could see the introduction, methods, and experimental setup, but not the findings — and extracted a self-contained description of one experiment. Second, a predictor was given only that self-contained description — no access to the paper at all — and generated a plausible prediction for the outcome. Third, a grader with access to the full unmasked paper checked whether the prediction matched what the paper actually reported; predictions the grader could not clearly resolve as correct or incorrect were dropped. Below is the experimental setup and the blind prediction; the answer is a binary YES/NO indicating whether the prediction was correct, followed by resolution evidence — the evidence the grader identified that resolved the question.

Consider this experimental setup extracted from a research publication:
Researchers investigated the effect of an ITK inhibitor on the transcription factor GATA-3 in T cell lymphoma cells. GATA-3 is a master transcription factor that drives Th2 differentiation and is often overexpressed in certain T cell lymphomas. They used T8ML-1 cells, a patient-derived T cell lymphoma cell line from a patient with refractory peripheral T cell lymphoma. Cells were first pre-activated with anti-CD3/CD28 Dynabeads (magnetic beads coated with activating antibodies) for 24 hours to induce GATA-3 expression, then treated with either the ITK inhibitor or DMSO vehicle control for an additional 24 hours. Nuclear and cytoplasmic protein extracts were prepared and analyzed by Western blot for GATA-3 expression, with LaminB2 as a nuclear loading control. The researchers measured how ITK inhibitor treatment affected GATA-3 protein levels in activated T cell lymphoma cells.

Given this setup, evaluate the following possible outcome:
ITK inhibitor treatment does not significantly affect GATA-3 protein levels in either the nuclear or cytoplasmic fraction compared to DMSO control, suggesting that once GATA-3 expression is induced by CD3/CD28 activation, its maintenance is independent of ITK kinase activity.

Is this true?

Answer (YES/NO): NO